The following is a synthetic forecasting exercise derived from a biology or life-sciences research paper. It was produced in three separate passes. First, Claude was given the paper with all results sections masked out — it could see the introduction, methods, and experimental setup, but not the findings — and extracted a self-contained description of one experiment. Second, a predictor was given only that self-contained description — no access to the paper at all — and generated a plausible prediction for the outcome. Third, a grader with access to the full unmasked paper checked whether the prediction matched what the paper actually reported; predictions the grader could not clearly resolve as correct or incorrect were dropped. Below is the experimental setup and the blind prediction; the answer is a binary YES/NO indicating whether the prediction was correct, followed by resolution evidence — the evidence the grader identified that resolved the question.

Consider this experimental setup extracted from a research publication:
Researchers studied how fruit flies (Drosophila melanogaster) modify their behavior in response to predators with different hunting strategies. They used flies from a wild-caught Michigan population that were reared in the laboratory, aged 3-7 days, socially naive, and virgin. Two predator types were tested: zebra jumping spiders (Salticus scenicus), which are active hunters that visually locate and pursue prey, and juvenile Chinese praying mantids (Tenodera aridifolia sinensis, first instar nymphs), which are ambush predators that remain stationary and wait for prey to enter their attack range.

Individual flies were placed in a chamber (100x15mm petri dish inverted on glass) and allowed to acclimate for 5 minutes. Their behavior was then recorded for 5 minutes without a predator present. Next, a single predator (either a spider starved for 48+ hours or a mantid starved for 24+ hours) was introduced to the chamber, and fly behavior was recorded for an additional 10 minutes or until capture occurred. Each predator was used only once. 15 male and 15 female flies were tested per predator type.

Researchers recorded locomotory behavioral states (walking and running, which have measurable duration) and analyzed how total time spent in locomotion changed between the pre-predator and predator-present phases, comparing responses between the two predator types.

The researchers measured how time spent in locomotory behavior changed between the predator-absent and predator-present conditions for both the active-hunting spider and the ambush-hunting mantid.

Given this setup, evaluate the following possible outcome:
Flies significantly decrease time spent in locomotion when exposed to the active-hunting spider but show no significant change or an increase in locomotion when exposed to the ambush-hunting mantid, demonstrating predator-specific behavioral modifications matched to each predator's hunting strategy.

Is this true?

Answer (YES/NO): NO